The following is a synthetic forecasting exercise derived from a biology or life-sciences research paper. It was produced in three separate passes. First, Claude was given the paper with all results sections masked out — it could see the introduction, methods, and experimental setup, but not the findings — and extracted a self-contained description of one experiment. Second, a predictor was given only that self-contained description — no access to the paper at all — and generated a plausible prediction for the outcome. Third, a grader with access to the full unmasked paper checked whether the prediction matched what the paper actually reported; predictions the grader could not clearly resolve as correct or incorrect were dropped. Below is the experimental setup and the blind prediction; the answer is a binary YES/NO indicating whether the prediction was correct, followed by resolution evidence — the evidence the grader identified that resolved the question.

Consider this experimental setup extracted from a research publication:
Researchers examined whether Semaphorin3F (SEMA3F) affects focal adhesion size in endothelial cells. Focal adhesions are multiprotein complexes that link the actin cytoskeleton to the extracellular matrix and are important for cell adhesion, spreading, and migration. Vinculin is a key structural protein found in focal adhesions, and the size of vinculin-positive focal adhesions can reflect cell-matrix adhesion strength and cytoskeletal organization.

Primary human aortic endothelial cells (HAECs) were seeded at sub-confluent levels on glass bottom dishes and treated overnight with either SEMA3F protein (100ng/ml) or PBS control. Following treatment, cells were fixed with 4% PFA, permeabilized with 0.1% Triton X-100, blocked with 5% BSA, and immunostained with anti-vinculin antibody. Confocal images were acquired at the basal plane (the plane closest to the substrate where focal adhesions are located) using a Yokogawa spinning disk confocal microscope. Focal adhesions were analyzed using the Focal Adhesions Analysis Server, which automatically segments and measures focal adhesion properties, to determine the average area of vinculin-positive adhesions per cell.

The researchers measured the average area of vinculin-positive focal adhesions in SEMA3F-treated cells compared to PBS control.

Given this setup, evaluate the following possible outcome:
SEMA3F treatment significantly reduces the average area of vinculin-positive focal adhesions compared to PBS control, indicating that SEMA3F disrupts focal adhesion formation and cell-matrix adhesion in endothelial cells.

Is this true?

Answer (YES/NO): NO